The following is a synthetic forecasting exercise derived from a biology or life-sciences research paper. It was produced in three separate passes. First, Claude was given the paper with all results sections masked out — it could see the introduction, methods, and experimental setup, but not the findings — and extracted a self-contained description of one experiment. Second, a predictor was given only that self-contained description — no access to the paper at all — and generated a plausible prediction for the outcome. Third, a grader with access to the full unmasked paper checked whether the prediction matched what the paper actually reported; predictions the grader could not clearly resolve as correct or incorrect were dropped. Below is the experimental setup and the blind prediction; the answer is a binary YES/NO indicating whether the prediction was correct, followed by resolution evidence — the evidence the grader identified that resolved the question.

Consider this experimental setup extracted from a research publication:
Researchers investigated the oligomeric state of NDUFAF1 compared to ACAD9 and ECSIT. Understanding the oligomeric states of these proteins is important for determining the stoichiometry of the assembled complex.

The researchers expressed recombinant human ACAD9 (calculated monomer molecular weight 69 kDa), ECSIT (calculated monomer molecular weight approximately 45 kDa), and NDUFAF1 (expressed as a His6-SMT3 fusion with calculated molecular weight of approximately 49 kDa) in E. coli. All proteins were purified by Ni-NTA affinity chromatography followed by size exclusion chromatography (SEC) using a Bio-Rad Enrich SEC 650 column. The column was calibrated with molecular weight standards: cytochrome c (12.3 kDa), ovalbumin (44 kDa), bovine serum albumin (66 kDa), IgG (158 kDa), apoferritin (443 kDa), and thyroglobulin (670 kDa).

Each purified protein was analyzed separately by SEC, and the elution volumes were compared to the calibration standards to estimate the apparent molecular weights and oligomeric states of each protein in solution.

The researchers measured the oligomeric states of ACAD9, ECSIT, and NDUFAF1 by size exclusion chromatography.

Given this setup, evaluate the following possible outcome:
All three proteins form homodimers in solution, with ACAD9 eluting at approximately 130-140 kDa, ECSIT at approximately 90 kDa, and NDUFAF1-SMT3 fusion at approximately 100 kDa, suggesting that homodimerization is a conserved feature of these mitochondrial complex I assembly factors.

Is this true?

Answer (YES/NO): NO